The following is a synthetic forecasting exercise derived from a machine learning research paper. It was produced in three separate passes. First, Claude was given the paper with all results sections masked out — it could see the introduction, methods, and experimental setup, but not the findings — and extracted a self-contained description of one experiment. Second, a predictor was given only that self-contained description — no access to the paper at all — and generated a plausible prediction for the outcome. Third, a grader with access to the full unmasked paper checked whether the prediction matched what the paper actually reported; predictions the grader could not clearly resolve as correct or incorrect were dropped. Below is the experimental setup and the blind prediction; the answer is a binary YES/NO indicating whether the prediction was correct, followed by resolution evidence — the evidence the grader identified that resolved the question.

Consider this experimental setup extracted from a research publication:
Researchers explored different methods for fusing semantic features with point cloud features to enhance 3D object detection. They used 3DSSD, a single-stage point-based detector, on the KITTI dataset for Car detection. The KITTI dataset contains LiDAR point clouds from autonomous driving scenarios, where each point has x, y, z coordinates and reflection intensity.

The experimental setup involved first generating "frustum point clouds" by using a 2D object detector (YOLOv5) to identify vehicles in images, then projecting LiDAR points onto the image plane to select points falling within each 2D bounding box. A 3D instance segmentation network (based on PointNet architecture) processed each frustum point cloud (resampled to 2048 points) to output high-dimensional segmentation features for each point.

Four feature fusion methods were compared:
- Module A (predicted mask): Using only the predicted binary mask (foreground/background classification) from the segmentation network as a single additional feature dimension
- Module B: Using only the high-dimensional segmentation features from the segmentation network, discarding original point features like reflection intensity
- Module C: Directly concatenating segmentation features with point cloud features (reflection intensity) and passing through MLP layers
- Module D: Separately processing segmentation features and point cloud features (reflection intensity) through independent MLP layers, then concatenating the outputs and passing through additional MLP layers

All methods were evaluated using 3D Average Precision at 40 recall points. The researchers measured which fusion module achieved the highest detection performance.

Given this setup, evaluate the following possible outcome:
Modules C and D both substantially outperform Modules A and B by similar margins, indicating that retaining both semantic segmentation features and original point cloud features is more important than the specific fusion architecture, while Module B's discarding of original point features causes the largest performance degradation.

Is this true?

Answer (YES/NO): NO